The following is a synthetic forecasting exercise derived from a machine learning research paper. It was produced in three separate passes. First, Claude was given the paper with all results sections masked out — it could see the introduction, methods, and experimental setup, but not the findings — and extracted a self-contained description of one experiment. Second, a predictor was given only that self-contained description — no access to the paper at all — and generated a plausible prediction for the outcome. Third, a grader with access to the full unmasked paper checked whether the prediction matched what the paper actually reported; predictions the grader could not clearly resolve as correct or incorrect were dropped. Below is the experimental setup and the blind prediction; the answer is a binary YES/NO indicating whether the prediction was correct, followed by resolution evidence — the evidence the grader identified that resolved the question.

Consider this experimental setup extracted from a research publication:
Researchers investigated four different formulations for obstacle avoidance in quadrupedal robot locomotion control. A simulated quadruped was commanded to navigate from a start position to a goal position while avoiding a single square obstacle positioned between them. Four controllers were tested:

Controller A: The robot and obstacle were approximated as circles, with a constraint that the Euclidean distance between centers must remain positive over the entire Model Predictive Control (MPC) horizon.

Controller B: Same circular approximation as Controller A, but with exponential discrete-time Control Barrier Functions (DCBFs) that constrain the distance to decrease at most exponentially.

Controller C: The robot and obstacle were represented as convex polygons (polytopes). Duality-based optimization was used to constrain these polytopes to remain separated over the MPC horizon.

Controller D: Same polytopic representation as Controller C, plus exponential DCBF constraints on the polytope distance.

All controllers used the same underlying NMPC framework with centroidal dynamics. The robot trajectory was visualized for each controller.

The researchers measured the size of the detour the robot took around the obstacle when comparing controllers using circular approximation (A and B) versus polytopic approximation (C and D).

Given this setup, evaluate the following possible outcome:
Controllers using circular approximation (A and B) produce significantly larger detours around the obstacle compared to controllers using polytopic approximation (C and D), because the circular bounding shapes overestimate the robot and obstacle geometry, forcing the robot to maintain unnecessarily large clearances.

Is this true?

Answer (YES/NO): YES